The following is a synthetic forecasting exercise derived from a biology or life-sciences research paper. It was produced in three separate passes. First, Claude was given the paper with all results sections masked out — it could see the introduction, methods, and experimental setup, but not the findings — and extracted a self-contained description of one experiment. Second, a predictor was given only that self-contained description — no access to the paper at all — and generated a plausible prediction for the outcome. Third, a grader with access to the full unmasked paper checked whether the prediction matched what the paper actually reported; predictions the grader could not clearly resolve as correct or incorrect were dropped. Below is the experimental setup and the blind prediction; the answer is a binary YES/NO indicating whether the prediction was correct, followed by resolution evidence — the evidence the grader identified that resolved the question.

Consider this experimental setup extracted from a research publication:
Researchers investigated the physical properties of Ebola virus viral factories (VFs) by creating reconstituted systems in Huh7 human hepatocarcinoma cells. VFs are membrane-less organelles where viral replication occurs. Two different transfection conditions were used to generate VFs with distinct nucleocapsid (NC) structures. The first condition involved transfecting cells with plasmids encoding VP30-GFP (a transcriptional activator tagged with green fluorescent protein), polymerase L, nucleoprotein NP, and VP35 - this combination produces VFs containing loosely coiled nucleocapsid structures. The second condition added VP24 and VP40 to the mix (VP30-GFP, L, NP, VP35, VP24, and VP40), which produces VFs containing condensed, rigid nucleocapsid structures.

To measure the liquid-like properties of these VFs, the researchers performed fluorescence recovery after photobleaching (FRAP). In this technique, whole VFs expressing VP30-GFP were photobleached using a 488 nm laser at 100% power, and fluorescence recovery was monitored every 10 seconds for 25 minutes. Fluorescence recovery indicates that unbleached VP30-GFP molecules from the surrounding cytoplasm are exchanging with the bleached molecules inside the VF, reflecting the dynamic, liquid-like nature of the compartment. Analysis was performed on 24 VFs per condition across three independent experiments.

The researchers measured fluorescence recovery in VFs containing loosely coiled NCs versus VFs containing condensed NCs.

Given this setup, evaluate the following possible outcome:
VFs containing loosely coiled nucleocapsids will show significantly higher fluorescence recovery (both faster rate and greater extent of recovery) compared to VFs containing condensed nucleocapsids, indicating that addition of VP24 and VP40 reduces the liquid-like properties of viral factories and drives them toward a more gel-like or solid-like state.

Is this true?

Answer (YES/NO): YES